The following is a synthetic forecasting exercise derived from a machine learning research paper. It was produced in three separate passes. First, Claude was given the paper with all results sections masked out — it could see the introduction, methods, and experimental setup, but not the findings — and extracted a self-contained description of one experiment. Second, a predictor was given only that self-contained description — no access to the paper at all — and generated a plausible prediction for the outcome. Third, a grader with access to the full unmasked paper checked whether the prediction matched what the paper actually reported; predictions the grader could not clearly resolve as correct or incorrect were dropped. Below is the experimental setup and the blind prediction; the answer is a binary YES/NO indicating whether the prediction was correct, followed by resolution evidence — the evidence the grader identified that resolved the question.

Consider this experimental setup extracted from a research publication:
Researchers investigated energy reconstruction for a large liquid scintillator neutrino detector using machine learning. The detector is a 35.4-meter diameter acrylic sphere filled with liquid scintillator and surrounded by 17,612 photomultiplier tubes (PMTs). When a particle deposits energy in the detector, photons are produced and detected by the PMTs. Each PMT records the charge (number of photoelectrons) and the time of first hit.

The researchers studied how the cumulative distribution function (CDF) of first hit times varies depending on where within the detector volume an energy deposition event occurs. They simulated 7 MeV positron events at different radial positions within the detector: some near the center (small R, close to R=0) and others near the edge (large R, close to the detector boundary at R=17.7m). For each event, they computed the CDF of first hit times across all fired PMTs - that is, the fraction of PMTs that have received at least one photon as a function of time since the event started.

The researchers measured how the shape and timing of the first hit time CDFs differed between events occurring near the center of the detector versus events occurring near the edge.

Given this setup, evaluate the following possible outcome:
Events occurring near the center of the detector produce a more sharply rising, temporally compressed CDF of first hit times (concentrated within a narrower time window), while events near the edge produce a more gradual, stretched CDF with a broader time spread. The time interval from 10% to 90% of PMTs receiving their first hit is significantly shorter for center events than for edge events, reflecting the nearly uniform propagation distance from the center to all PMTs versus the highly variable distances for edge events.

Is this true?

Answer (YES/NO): NO